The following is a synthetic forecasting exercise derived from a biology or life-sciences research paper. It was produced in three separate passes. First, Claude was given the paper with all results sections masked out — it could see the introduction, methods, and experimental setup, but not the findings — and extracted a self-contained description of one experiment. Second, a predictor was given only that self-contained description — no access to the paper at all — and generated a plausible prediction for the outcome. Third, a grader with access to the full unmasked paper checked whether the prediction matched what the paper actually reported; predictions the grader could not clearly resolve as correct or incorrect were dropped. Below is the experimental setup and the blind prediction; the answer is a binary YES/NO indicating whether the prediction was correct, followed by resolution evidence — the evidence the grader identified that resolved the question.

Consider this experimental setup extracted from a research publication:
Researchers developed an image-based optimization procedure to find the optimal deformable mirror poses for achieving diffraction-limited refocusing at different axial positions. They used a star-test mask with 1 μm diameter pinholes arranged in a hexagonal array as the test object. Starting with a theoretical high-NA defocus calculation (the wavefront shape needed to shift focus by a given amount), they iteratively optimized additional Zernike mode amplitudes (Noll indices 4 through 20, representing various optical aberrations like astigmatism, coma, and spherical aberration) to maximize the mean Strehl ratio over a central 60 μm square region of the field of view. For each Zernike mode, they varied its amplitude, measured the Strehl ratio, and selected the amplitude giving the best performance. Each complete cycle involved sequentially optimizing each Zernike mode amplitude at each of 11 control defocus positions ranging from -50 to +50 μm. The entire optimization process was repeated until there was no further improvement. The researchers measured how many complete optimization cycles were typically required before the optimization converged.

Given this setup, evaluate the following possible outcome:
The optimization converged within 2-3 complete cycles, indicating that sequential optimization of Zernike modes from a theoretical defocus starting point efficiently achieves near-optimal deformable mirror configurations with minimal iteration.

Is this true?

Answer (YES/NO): NO